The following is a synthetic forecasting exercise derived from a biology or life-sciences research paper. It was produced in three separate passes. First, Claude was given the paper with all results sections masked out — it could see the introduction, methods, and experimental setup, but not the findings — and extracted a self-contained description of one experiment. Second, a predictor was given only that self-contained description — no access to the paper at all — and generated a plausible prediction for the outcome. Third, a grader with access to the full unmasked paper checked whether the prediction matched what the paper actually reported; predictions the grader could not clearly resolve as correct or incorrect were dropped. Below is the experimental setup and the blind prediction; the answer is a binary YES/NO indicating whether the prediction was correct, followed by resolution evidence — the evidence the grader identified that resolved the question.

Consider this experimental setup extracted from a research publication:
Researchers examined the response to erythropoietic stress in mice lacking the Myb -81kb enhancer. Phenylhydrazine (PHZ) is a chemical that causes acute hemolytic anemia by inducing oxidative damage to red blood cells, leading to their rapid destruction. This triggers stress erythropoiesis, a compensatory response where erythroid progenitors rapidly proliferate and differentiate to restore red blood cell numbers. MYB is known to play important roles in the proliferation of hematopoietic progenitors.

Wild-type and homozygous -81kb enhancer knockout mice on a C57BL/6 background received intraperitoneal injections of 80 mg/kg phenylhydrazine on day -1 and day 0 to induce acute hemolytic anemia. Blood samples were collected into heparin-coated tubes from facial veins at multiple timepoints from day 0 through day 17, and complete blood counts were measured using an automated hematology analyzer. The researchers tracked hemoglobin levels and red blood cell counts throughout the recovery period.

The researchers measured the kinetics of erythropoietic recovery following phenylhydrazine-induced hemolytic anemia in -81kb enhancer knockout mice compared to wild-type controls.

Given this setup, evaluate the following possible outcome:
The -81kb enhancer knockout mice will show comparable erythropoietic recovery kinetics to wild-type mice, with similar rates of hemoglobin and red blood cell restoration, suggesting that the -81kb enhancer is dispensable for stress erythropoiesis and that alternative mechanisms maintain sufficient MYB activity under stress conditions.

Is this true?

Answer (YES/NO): NO